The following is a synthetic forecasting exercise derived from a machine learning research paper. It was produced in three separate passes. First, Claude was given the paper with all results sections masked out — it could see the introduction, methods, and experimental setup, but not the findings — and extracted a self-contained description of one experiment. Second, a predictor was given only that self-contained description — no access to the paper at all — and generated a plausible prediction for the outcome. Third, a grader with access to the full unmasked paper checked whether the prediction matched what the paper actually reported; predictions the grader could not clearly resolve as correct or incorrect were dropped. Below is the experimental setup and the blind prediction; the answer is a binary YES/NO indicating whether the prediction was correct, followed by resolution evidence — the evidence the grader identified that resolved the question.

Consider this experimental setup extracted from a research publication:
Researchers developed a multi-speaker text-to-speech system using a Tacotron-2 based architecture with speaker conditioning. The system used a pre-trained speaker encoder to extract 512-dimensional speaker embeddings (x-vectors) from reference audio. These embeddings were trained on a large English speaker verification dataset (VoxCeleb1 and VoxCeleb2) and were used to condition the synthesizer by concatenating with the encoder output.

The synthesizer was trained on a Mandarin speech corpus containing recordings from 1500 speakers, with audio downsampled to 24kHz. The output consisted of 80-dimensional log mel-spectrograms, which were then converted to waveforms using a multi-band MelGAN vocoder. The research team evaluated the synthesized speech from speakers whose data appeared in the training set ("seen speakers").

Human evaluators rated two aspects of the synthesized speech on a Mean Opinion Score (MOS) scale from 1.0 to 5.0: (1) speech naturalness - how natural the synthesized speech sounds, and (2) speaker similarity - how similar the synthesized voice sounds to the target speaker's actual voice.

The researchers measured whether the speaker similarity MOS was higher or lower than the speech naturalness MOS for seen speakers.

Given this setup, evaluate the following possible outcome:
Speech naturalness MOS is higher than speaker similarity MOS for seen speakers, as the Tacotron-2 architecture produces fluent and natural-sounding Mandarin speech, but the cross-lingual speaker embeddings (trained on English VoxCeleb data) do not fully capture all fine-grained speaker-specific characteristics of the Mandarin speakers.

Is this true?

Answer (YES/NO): NO